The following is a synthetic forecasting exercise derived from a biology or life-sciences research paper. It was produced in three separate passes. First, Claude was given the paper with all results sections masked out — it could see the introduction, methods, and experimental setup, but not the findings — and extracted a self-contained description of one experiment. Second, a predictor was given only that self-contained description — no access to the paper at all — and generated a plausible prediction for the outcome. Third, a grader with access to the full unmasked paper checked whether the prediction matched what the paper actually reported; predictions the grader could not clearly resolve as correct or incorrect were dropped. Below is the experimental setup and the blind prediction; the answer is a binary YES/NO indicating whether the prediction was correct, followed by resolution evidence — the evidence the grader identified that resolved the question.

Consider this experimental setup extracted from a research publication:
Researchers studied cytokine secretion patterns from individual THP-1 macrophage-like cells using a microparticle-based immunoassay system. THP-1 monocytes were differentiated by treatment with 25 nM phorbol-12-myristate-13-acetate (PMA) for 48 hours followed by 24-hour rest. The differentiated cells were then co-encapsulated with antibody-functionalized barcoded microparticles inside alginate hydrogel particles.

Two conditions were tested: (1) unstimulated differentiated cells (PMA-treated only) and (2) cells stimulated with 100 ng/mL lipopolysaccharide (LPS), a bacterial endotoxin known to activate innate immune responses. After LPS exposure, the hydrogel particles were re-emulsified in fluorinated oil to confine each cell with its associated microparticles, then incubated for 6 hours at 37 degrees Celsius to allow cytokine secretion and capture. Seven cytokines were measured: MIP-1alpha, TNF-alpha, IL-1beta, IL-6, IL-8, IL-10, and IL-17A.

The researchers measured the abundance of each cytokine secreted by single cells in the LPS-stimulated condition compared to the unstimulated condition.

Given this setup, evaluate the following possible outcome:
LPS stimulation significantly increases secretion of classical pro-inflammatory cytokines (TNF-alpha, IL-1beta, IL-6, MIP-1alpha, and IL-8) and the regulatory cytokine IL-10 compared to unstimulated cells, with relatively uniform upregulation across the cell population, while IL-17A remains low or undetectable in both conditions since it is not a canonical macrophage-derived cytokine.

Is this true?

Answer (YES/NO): NO